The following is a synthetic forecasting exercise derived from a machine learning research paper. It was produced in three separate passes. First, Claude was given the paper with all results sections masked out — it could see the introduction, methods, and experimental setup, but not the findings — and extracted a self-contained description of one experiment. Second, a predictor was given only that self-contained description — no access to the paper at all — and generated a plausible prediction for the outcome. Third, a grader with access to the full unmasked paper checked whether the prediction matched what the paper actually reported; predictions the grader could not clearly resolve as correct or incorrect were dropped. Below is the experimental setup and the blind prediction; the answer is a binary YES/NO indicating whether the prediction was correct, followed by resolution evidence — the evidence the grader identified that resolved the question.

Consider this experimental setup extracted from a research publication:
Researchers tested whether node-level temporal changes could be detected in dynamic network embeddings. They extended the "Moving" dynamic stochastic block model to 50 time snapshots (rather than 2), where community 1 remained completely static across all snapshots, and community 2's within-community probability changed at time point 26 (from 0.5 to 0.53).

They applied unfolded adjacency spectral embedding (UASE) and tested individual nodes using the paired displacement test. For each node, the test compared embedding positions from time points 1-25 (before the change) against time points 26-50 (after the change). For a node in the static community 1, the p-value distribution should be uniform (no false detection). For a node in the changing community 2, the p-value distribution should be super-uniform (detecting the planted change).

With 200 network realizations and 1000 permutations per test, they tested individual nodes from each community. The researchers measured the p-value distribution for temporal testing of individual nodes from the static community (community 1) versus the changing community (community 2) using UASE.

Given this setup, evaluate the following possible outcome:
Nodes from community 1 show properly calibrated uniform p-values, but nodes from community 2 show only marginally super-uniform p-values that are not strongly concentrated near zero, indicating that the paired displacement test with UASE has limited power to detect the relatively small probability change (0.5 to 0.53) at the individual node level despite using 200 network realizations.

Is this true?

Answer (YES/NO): NO